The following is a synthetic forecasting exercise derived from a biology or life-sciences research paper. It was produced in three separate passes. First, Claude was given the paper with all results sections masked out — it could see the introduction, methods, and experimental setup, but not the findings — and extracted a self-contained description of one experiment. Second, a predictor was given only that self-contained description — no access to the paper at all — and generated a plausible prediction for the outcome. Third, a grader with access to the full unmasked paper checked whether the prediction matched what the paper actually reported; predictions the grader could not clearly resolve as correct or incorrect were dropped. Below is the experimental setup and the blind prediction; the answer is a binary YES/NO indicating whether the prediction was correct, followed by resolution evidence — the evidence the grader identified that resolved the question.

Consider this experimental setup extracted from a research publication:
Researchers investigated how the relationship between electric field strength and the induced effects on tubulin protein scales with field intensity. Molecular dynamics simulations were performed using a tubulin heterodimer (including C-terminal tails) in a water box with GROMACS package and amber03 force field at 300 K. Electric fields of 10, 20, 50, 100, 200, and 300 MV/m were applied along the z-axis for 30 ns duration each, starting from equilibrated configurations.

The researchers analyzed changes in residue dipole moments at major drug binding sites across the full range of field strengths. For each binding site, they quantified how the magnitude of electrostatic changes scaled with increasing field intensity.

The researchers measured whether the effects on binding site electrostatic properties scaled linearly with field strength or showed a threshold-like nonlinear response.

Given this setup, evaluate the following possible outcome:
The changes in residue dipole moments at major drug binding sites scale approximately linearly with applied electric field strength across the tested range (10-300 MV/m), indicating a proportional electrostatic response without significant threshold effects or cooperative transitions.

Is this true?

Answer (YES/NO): NO